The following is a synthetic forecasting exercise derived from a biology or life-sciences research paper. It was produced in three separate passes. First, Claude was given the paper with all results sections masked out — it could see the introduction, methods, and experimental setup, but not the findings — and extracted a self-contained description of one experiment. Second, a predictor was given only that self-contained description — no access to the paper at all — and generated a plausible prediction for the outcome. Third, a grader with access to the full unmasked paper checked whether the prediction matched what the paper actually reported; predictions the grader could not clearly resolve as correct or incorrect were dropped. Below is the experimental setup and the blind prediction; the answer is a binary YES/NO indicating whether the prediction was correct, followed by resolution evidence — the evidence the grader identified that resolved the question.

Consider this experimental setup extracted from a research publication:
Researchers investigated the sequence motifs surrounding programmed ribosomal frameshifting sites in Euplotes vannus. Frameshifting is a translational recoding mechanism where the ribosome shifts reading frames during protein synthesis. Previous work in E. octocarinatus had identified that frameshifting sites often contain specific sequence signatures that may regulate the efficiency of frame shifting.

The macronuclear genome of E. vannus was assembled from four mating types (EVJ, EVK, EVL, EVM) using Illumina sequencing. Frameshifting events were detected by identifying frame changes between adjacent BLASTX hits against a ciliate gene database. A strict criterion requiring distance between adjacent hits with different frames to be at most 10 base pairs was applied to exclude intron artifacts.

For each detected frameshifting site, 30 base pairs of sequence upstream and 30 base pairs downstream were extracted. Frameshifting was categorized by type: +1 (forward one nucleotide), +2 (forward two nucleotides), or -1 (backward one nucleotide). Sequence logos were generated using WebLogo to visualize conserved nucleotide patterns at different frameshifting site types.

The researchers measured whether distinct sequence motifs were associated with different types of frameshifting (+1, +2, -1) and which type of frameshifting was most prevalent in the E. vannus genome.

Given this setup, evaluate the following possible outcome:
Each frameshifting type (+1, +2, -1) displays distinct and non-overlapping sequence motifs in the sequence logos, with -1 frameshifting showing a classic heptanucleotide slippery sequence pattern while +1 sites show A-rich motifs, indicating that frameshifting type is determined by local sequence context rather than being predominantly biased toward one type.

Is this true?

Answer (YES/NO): NO